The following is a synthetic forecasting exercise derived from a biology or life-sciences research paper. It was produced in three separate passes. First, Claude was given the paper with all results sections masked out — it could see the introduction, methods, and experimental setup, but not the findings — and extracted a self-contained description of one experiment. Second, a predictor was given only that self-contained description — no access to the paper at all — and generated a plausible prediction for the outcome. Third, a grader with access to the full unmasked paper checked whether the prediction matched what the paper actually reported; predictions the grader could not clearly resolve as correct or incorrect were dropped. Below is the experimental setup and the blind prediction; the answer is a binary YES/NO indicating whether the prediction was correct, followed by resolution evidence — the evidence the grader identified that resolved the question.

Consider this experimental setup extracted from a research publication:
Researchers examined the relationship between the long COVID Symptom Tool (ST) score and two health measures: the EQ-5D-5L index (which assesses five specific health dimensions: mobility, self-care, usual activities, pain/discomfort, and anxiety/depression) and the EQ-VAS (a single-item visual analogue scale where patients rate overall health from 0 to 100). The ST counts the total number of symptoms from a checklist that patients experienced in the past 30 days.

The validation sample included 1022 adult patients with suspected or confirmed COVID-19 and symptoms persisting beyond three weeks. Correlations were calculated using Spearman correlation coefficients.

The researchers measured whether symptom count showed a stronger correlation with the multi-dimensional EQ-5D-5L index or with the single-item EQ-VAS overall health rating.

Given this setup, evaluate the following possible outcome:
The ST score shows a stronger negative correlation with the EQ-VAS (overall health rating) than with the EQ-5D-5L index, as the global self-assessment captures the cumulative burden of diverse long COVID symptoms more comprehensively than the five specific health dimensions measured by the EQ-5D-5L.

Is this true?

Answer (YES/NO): NO